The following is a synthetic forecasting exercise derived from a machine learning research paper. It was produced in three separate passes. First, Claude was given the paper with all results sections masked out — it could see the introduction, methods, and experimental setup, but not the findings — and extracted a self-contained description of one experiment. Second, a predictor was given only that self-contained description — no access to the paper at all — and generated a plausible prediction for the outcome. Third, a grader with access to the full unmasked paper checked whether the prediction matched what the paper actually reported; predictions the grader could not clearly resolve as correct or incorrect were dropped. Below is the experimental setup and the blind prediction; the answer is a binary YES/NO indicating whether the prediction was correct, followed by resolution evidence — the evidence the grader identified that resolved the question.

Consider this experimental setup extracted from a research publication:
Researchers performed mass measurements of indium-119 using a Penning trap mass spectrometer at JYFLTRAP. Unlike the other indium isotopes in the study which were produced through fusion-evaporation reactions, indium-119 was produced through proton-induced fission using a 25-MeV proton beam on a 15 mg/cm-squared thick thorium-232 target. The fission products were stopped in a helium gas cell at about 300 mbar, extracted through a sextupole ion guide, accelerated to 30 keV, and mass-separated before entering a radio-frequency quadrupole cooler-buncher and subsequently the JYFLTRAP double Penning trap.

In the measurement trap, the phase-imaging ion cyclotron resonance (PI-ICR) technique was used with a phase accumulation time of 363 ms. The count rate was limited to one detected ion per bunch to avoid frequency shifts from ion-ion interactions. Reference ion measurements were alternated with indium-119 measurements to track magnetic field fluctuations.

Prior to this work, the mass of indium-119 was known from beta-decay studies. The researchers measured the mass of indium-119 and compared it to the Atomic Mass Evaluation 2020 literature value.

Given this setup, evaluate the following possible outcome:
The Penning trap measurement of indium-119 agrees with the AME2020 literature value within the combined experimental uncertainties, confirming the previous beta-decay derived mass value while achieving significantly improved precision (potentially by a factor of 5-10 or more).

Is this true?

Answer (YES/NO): NO